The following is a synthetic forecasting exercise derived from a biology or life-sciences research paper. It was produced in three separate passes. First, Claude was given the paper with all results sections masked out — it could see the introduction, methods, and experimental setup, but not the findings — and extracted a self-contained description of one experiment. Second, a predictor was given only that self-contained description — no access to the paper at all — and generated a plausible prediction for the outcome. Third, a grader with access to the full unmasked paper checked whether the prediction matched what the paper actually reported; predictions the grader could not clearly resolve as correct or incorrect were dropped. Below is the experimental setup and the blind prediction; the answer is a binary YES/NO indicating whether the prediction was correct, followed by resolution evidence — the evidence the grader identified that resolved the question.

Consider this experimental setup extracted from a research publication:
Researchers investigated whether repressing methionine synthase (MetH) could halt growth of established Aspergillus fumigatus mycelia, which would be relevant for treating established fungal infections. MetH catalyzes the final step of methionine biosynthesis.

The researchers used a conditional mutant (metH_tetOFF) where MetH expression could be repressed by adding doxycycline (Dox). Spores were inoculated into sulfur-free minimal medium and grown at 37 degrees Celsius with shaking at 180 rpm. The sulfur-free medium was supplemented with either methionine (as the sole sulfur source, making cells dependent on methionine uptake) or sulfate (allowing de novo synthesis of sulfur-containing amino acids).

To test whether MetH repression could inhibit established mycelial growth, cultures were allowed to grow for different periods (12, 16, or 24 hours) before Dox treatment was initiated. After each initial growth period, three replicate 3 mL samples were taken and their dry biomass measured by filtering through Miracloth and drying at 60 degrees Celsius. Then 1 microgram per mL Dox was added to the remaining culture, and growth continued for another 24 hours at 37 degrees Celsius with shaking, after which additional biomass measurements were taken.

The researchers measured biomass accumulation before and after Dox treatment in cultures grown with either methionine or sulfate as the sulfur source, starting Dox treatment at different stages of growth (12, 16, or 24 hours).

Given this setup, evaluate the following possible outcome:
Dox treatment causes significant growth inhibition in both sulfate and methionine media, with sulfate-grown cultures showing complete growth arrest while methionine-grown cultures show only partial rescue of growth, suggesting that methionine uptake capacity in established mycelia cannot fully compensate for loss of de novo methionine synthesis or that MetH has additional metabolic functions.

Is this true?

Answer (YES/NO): YES